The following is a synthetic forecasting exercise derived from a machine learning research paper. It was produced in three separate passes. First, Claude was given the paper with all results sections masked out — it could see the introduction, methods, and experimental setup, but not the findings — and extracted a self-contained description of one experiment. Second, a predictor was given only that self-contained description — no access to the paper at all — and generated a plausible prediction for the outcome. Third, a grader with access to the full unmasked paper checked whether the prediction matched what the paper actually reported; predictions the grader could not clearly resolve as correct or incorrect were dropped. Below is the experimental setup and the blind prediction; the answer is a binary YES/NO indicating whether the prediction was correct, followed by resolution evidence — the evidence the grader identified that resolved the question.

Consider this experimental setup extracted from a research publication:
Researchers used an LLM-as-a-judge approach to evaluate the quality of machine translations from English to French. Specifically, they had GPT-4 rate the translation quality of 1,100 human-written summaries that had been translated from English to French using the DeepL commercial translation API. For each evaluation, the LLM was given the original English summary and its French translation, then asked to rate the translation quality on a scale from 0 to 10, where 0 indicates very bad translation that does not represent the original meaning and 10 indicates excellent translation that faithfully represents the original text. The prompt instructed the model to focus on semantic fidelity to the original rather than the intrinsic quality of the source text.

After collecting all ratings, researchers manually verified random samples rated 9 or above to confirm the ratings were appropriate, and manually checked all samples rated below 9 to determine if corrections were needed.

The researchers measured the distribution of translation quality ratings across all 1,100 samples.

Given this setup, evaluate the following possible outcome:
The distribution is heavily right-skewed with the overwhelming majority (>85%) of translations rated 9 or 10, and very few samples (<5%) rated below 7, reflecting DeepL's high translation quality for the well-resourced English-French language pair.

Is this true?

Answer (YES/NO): YES